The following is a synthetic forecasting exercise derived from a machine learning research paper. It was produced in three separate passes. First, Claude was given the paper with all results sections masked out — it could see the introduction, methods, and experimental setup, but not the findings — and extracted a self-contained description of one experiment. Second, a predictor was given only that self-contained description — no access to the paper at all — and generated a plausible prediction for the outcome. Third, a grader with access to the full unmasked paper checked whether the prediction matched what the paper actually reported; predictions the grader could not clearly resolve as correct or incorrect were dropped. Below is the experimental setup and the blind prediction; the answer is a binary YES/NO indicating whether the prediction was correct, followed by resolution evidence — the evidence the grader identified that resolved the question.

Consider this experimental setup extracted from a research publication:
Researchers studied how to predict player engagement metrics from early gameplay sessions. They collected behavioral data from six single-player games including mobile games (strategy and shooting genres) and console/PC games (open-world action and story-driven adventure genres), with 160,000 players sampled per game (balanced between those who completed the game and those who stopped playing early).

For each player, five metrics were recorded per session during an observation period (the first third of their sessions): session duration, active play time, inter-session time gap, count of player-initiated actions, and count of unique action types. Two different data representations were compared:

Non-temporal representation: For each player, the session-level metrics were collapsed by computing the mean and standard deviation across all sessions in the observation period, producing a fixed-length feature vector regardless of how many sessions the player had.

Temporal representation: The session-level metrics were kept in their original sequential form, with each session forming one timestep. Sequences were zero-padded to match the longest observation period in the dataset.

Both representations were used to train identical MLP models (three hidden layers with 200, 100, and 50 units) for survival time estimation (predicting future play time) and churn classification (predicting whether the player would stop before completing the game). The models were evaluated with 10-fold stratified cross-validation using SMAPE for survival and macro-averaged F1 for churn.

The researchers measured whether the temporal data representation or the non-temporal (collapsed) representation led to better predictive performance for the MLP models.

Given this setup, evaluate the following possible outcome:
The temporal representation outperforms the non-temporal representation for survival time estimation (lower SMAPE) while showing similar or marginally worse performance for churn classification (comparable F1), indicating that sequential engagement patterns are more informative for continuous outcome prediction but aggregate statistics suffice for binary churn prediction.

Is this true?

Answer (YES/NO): NO